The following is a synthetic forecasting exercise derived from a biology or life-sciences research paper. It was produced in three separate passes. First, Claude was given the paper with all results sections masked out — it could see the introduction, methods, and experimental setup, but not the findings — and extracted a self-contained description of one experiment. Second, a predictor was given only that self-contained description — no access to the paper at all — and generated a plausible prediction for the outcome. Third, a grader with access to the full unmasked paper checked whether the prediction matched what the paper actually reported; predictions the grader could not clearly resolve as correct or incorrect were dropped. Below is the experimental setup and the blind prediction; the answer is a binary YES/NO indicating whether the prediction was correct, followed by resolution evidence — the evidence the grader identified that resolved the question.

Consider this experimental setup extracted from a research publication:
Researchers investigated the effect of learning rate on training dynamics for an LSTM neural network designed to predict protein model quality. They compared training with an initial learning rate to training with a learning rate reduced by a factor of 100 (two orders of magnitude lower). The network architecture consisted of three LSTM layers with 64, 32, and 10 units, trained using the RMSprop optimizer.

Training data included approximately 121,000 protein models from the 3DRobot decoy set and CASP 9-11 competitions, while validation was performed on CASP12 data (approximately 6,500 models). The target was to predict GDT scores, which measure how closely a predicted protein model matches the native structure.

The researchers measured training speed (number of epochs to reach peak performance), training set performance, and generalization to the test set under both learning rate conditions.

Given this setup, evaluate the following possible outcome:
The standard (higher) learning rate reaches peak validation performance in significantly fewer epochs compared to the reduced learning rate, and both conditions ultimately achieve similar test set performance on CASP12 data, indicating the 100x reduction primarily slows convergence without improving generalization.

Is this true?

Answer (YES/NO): NO